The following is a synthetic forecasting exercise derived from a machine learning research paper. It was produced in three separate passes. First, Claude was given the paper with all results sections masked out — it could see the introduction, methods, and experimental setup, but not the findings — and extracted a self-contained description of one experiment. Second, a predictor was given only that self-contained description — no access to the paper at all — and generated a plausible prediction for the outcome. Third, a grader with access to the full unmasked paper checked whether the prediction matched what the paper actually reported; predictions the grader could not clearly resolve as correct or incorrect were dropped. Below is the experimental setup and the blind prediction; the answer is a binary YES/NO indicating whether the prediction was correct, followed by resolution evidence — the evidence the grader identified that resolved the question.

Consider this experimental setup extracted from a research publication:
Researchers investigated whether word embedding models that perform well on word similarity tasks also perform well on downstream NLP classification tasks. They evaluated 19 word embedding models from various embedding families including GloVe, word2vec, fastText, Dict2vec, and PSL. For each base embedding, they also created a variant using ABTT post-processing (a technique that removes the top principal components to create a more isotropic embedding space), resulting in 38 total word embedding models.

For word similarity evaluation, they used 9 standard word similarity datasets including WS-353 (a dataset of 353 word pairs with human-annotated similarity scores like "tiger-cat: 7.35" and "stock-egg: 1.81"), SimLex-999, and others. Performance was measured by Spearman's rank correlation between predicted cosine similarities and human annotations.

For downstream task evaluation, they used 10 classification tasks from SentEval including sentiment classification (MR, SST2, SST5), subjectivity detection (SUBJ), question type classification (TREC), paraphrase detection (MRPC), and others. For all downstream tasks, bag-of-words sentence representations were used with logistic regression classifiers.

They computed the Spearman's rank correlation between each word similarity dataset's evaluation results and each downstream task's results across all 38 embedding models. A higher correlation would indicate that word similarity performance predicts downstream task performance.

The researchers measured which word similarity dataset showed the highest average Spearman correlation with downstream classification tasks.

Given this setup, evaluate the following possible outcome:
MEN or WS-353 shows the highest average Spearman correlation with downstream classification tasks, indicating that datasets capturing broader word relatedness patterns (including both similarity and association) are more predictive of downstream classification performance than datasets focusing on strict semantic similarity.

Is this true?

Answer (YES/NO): NO